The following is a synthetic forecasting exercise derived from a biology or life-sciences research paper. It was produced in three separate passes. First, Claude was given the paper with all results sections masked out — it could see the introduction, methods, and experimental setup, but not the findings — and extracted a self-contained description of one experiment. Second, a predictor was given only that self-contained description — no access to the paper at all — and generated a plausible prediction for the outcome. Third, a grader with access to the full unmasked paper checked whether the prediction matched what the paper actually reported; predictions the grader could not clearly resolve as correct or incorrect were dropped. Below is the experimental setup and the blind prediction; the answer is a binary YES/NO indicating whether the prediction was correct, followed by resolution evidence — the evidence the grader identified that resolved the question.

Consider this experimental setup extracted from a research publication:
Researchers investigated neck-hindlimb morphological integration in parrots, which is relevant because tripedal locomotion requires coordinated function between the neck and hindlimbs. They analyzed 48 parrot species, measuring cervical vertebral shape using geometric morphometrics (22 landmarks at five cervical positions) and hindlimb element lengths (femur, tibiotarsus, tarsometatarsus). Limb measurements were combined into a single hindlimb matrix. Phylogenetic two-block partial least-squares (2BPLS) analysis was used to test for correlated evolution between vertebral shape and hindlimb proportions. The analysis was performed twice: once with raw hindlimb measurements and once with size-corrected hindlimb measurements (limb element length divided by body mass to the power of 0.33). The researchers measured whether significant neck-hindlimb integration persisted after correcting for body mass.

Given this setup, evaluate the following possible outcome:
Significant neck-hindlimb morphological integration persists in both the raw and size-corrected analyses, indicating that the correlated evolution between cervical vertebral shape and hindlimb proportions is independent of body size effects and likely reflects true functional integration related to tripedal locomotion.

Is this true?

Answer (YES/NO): NO